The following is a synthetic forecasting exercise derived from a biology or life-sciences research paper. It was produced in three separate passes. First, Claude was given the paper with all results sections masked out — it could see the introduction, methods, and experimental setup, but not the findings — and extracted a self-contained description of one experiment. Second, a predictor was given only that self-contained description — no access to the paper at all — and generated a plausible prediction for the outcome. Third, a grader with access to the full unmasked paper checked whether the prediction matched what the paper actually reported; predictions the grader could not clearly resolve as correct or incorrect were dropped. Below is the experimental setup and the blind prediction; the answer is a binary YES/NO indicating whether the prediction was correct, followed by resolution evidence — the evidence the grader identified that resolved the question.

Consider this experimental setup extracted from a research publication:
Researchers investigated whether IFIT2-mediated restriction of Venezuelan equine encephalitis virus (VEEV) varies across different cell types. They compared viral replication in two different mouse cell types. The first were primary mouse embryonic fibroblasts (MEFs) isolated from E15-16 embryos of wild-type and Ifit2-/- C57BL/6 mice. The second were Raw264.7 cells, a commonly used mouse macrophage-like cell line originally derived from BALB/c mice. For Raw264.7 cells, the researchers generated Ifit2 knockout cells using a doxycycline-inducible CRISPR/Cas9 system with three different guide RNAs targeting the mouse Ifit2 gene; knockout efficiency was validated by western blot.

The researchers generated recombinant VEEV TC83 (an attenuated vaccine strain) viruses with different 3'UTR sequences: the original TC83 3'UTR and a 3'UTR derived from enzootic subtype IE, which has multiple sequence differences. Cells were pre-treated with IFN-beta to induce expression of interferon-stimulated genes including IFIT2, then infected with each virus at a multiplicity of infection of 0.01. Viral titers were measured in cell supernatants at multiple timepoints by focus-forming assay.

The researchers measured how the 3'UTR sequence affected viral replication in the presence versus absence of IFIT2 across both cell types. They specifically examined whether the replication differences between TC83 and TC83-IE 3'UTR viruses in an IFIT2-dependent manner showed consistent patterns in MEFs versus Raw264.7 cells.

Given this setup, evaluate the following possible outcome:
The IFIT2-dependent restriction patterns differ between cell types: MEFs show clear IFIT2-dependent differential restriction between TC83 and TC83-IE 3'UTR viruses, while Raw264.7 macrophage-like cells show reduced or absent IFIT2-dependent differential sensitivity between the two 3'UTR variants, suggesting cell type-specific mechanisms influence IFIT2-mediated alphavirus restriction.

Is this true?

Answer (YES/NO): YES